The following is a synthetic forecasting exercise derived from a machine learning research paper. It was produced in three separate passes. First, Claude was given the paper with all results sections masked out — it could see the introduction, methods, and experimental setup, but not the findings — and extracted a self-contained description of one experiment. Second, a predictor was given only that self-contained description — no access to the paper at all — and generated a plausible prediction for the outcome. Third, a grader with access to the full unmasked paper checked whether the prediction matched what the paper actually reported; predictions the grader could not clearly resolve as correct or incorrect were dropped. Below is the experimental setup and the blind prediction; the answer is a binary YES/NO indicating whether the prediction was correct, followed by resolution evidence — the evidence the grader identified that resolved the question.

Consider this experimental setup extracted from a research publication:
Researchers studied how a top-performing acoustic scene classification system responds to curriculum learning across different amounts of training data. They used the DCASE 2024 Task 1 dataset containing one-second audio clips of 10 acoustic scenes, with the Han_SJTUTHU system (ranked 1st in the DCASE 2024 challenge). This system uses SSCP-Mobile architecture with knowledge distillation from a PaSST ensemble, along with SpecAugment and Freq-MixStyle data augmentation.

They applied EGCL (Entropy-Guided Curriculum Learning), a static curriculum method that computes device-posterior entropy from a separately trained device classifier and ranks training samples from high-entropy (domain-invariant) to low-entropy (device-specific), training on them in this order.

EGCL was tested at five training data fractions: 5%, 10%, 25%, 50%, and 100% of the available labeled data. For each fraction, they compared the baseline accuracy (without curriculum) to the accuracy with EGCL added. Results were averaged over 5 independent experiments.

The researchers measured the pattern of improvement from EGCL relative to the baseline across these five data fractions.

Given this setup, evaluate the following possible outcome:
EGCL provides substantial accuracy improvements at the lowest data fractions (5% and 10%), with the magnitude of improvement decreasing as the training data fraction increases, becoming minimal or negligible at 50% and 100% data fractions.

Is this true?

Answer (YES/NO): NO